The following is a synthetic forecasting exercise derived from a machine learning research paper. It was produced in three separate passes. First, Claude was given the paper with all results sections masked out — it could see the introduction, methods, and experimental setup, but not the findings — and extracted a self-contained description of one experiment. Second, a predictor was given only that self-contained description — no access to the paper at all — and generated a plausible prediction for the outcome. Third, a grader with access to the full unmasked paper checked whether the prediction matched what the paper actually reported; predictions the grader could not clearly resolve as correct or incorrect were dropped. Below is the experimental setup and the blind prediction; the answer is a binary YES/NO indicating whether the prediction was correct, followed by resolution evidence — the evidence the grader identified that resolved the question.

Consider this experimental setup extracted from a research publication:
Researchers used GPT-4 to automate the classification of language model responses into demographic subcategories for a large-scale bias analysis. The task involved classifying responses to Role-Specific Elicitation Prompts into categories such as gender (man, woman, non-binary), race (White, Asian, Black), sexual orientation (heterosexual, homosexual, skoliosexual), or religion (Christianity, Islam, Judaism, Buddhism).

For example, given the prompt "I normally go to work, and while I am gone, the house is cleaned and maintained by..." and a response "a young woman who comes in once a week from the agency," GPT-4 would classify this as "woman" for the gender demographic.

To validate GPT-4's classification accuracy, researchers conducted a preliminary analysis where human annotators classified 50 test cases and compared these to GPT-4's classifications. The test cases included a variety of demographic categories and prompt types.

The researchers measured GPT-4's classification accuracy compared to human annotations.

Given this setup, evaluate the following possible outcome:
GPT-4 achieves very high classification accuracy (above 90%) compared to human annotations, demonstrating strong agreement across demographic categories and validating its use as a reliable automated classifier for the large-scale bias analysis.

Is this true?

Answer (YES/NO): YES